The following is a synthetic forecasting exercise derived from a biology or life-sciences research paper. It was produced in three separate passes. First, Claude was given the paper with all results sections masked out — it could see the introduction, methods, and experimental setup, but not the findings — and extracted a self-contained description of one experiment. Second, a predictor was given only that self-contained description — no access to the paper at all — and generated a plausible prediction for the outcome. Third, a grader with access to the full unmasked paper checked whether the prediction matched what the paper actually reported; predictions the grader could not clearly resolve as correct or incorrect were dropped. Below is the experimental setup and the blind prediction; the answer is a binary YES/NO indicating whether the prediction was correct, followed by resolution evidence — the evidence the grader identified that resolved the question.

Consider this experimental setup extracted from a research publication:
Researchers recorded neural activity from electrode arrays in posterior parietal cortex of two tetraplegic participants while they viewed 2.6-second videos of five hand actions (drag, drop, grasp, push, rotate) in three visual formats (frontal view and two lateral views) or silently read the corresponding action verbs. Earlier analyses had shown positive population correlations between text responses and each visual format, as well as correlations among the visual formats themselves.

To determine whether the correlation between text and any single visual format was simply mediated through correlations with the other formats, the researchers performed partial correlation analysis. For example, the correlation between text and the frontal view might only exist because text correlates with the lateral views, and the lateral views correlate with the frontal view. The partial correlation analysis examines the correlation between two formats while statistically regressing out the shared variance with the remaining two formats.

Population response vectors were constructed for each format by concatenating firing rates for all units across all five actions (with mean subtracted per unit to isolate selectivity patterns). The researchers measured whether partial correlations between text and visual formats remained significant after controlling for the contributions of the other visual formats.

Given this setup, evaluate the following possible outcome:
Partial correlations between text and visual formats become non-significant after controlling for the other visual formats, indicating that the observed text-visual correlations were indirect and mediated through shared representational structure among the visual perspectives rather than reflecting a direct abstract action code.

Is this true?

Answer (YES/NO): NO